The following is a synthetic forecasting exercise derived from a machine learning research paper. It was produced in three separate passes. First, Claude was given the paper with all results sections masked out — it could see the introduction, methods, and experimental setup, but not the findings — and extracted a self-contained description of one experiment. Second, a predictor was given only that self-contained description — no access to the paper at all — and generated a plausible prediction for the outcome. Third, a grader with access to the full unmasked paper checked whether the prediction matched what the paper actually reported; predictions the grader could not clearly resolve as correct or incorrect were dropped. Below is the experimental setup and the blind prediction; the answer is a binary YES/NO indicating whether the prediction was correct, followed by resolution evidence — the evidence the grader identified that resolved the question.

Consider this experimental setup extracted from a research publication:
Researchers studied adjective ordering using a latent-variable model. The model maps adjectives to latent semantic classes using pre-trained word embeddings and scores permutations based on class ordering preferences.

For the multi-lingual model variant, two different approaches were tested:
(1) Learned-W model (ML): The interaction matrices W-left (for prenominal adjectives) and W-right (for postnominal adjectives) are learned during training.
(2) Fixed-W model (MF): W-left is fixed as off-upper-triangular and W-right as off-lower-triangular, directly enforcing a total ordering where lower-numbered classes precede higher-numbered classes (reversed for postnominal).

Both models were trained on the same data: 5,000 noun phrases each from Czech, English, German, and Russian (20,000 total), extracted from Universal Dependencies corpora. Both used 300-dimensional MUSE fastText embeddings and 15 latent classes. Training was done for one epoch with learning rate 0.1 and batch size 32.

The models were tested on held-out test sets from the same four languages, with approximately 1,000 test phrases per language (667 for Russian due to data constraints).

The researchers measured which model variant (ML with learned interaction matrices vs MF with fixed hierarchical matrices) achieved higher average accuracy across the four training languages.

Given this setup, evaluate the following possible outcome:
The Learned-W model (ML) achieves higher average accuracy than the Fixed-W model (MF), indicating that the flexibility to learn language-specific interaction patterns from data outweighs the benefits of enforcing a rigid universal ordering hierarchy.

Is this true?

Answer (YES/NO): NO